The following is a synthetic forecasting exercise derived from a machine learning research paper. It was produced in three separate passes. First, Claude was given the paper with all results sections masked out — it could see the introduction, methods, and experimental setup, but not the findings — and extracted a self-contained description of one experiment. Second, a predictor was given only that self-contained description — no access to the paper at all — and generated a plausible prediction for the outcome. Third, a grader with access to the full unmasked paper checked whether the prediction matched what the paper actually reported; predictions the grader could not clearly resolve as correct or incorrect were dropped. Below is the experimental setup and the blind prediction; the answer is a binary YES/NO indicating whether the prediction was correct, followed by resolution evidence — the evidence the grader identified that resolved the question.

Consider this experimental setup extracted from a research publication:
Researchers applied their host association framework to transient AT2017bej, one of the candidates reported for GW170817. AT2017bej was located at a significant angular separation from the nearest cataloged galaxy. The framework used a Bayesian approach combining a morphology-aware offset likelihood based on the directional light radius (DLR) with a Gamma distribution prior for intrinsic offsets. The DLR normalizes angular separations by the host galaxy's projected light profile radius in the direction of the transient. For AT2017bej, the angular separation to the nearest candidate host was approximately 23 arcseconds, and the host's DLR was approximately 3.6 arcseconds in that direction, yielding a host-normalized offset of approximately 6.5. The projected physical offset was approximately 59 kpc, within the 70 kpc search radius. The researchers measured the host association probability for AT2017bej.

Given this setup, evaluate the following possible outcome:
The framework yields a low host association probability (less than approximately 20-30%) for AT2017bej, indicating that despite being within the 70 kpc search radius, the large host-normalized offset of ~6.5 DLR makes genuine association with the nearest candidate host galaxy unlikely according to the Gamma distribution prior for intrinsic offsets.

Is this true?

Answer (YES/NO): NO